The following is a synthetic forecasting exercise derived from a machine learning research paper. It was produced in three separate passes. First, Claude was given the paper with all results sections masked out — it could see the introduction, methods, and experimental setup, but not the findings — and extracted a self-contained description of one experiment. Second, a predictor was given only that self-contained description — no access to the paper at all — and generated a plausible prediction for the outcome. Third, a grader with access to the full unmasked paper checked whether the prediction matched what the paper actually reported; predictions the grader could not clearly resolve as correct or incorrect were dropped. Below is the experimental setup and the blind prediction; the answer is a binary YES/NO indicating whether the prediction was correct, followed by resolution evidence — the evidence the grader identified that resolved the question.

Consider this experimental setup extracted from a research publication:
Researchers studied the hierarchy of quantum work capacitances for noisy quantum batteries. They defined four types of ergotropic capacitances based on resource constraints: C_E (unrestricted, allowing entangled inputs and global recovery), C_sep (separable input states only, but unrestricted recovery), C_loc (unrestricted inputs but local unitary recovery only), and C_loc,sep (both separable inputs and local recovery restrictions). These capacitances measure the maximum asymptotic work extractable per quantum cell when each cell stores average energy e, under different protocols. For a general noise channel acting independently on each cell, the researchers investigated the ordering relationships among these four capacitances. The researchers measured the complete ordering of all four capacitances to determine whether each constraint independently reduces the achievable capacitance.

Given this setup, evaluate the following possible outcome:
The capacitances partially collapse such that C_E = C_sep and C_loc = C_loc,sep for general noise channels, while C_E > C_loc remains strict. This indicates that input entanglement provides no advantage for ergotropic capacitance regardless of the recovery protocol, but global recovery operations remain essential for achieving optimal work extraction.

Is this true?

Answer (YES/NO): NO